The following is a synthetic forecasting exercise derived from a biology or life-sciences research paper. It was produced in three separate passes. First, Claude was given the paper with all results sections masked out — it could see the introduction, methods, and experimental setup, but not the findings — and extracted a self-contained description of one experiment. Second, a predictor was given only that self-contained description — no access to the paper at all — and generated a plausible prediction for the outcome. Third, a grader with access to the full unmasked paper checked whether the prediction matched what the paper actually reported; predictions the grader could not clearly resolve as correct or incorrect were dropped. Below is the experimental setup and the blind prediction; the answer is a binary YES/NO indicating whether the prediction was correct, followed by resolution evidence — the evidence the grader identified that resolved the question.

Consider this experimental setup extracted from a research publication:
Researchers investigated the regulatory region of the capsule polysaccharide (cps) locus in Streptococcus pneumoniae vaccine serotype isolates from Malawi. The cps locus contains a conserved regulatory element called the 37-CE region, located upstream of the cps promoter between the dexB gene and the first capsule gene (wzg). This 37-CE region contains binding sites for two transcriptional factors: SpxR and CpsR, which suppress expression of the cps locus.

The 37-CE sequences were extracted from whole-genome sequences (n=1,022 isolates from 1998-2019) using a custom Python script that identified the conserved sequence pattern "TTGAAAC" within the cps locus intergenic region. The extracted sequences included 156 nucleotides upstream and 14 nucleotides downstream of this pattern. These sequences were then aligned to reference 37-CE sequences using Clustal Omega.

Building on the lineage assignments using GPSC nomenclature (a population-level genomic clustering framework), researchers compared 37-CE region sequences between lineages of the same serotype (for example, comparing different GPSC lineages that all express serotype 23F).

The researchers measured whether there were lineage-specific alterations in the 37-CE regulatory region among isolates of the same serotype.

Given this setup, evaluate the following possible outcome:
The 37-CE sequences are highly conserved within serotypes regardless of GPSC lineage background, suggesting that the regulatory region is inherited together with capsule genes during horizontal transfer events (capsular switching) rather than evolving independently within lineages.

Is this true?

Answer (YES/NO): NO